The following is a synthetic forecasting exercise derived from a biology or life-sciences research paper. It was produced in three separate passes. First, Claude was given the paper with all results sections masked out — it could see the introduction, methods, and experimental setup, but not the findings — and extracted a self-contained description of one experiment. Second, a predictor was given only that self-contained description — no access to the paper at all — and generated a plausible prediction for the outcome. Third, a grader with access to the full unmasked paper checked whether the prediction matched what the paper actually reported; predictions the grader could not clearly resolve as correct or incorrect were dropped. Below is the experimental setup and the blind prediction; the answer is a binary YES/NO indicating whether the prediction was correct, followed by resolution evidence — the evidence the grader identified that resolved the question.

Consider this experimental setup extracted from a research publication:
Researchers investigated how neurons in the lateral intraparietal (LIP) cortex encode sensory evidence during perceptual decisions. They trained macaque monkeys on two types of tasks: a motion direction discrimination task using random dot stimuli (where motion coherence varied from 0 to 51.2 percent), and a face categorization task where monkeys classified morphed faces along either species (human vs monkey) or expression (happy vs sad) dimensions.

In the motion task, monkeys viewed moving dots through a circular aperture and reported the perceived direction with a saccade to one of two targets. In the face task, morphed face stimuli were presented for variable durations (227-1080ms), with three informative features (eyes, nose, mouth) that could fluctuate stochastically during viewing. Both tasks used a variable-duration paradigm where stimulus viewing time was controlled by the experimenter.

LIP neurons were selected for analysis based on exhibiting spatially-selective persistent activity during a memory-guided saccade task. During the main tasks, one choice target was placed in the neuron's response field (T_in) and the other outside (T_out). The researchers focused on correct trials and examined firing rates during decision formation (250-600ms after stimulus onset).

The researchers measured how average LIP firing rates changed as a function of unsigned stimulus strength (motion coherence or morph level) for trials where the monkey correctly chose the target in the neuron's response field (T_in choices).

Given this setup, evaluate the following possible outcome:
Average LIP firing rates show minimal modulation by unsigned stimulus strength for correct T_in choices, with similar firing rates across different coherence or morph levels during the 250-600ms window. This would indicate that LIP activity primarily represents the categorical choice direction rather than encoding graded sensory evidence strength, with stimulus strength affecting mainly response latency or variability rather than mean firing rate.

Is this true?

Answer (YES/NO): NO